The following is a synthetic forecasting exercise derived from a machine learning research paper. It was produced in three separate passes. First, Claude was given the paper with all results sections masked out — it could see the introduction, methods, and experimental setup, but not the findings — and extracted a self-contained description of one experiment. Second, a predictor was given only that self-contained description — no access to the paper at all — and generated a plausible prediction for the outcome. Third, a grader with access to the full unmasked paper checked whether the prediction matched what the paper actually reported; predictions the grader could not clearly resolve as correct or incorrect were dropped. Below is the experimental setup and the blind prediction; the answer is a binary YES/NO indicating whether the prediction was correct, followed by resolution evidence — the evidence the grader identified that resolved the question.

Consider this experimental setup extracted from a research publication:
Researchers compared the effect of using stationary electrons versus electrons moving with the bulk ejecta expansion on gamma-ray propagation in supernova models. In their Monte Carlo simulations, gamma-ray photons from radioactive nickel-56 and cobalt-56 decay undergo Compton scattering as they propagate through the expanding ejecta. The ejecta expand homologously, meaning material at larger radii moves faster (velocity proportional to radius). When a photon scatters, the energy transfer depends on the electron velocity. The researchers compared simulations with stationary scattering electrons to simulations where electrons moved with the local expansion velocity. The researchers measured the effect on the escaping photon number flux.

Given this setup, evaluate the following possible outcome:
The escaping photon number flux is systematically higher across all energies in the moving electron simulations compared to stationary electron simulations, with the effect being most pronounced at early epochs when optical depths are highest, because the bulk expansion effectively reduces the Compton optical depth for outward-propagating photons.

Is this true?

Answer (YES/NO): NO